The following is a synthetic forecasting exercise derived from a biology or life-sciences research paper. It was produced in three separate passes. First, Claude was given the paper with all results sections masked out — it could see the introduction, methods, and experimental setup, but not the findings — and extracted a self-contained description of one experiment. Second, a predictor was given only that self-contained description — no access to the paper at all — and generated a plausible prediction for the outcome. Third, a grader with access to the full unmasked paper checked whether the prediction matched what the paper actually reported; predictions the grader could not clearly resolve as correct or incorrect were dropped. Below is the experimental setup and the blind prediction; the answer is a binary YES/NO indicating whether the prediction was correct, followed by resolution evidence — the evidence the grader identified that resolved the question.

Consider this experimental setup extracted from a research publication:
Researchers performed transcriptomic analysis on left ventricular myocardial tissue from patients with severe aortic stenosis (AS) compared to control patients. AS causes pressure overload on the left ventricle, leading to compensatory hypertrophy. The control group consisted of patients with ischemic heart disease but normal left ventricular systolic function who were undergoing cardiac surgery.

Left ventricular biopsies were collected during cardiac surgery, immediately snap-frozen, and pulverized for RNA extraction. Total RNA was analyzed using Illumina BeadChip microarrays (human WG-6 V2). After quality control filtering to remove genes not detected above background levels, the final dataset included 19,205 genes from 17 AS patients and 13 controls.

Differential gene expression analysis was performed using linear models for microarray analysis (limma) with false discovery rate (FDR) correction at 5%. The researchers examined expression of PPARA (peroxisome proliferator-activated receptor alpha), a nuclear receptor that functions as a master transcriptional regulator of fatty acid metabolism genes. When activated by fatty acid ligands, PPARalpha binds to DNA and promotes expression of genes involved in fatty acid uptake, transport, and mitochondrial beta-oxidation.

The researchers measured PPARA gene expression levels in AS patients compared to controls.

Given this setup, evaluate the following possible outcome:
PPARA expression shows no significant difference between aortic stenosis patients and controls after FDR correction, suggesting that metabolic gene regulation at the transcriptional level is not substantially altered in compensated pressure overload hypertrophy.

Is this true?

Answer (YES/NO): NO